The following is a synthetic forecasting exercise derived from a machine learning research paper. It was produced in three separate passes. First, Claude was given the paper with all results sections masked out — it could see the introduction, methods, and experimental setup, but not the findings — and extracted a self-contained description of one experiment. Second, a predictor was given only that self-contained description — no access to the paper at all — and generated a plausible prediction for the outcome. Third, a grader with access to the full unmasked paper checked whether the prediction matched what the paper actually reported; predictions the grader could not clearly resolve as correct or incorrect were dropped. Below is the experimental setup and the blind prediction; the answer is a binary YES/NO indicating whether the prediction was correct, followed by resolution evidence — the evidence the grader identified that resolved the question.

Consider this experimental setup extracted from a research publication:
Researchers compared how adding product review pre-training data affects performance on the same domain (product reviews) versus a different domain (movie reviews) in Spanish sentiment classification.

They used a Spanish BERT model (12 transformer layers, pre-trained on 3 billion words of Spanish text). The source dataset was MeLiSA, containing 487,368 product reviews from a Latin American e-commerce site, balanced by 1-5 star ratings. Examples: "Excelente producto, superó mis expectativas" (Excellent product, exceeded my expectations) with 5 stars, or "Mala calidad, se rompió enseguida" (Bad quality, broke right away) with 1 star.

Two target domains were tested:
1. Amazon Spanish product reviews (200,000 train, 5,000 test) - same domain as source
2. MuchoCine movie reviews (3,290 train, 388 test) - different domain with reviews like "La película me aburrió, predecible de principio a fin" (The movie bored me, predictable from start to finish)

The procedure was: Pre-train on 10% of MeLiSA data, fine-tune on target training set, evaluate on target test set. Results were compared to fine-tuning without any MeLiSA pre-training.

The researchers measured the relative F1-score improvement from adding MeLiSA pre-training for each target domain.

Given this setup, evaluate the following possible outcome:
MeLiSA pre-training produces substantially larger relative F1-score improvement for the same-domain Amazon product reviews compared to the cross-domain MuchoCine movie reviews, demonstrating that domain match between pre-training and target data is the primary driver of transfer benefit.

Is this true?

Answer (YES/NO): NO